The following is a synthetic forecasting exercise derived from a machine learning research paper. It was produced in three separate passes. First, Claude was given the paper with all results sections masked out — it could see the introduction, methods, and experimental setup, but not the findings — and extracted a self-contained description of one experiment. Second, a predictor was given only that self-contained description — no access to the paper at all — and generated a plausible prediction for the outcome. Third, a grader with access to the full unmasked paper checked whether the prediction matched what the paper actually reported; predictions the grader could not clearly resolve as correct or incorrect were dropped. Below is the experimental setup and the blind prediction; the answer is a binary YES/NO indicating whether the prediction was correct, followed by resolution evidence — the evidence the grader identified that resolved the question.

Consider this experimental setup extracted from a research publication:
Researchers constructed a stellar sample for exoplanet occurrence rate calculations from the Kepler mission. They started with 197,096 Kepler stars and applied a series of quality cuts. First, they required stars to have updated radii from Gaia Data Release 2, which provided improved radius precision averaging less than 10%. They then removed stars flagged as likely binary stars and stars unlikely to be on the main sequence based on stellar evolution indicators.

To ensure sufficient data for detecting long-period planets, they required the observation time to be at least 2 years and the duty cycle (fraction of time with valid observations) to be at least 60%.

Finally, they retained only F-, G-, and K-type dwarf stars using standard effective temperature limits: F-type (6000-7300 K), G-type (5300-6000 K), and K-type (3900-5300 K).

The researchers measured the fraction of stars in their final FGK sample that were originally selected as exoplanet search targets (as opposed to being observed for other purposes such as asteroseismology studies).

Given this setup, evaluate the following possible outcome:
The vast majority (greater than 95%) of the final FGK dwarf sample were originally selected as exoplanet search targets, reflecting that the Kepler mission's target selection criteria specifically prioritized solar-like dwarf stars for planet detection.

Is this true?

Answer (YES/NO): YES